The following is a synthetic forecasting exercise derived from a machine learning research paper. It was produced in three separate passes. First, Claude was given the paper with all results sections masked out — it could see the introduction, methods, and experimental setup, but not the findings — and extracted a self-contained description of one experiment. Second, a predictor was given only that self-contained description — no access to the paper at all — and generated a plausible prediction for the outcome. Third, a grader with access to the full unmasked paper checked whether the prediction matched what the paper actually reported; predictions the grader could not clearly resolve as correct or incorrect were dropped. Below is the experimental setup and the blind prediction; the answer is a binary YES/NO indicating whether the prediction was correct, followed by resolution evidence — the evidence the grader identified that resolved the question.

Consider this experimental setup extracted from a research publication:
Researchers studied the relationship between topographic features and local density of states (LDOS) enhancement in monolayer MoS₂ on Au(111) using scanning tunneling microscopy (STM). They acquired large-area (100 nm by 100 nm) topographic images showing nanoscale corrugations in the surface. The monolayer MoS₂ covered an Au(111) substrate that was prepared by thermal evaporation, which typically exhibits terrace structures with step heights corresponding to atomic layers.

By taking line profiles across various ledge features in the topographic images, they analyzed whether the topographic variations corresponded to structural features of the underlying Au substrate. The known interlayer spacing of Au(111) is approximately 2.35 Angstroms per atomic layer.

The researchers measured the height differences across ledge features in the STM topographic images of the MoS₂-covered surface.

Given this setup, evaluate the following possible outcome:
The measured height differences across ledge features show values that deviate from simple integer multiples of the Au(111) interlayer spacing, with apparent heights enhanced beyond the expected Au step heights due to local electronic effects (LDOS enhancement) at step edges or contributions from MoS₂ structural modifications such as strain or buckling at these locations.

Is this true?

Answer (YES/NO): NO